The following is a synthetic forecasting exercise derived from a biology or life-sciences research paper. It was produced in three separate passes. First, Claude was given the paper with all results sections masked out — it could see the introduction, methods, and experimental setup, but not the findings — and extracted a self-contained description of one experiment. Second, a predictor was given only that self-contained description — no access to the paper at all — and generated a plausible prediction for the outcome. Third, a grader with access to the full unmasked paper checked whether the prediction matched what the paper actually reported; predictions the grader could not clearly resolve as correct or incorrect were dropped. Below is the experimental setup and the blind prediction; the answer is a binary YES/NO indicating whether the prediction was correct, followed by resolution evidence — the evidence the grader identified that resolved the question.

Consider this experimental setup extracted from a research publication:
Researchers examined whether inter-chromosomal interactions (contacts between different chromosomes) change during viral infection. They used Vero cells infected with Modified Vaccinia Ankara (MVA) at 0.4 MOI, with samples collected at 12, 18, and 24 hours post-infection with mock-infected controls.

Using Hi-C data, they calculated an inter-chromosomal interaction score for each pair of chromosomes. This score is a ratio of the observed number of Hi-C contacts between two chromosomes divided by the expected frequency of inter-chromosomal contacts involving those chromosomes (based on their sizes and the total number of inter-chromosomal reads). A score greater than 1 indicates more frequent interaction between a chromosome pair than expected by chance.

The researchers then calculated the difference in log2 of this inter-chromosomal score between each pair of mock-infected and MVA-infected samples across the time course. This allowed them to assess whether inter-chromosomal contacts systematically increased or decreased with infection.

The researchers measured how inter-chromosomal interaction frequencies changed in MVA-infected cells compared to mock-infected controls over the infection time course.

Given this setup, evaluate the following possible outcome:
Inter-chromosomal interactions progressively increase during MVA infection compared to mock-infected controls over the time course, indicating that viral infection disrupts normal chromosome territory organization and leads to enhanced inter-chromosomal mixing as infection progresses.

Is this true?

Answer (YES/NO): NO